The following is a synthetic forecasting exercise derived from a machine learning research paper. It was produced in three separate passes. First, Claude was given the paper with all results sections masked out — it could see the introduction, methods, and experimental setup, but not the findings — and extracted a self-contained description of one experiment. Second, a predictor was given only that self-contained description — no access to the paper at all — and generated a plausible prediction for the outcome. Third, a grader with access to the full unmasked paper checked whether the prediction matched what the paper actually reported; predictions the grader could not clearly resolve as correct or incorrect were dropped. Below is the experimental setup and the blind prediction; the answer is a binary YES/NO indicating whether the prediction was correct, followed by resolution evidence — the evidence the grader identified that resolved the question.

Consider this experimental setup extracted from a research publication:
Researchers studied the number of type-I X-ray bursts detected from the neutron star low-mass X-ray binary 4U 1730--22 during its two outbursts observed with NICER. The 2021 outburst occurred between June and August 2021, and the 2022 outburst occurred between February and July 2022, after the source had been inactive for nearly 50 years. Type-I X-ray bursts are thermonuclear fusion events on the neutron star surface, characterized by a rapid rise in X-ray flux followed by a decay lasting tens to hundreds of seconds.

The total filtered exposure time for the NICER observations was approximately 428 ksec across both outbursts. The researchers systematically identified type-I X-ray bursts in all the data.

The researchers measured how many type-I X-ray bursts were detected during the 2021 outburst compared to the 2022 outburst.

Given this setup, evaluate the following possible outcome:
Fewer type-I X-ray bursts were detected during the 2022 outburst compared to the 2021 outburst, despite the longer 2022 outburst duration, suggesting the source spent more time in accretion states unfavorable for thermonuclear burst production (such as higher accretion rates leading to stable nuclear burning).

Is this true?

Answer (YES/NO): NO